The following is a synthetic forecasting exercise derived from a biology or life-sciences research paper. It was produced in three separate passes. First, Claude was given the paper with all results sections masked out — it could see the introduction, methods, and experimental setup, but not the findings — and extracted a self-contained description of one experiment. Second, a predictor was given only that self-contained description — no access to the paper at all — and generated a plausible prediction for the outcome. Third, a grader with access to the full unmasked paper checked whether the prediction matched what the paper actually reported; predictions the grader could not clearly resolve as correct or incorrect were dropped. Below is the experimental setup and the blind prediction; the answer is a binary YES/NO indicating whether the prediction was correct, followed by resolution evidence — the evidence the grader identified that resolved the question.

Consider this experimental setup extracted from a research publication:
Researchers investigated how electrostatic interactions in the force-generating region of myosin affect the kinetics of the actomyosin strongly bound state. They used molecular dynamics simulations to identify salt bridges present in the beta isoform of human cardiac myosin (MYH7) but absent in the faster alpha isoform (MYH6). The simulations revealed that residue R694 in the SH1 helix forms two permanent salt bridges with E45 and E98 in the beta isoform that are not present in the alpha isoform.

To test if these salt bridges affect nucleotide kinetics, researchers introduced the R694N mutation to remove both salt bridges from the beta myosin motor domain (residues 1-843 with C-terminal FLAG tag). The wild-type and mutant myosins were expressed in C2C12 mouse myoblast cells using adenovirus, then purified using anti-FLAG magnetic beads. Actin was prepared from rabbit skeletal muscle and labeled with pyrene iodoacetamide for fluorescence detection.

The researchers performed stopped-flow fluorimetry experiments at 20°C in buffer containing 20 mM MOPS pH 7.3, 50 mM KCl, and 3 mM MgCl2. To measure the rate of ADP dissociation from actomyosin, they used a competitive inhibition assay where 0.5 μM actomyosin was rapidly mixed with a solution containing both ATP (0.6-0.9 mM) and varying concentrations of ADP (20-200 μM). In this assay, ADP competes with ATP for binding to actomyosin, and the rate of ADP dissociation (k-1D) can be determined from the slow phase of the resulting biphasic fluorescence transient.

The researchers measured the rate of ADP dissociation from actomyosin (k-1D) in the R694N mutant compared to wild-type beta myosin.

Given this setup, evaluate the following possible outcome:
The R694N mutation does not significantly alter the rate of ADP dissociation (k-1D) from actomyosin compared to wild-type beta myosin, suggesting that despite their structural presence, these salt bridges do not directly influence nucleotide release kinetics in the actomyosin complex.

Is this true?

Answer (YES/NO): NO